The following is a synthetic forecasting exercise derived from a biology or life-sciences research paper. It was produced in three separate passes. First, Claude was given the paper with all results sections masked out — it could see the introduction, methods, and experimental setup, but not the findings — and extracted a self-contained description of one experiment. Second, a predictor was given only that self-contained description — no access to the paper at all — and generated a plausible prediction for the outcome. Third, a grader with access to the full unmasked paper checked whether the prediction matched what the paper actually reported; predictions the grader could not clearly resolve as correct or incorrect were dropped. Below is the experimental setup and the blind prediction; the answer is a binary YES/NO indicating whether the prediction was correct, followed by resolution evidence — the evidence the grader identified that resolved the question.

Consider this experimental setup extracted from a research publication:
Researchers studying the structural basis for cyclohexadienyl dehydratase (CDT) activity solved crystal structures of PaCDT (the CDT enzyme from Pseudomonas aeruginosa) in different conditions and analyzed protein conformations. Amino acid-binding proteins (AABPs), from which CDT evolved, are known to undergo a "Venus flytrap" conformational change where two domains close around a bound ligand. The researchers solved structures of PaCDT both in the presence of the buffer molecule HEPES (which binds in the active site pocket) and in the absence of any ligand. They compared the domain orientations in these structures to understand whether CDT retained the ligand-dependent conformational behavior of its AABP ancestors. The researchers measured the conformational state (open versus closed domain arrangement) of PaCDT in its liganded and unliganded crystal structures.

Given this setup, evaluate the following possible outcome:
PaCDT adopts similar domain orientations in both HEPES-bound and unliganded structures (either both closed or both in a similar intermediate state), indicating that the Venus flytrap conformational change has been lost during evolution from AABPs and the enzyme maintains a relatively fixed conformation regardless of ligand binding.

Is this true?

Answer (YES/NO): NO